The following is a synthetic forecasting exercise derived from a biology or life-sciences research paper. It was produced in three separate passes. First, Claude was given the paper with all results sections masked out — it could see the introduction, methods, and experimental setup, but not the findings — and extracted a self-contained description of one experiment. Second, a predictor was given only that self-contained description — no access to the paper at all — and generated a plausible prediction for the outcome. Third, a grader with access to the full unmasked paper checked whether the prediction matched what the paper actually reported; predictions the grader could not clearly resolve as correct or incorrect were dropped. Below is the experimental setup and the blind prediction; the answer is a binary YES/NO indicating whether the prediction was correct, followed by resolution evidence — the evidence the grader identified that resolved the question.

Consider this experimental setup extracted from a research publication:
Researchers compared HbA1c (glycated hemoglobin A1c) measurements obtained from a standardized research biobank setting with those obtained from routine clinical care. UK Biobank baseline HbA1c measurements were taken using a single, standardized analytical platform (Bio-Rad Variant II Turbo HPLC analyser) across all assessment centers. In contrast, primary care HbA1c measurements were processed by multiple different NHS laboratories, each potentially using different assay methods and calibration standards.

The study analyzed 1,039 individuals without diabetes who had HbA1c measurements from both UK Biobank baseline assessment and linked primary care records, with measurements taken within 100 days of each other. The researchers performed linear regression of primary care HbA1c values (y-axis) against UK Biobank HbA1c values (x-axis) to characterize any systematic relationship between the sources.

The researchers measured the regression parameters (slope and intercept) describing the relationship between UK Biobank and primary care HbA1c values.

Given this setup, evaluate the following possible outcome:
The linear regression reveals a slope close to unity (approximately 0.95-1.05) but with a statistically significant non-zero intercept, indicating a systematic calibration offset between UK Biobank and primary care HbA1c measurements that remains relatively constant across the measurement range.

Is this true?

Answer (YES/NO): YES